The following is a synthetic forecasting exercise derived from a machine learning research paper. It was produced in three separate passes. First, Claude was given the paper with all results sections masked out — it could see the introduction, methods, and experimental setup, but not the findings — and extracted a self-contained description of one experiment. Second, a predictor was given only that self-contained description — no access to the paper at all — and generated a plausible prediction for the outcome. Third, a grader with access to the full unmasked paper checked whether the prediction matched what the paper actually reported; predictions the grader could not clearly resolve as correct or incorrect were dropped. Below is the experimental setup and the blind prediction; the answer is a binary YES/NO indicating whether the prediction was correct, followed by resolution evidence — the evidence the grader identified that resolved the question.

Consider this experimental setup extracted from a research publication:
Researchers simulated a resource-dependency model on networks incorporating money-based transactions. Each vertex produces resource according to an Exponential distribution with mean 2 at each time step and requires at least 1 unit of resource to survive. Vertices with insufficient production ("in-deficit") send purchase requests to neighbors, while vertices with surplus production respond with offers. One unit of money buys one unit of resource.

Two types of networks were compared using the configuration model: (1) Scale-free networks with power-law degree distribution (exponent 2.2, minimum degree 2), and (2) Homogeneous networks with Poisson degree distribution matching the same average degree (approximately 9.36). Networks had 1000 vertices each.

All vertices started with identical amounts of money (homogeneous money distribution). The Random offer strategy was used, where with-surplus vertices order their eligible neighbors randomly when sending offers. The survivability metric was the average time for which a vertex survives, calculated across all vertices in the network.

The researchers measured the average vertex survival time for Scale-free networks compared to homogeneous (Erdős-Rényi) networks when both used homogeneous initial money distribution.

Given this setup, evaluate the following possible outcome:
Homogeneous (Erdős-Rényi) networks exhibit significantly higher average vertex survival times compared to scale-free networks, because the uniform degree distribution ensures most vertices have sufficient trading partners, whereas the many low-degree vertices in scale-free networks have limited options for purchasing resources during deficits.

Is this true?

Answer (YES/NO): YES